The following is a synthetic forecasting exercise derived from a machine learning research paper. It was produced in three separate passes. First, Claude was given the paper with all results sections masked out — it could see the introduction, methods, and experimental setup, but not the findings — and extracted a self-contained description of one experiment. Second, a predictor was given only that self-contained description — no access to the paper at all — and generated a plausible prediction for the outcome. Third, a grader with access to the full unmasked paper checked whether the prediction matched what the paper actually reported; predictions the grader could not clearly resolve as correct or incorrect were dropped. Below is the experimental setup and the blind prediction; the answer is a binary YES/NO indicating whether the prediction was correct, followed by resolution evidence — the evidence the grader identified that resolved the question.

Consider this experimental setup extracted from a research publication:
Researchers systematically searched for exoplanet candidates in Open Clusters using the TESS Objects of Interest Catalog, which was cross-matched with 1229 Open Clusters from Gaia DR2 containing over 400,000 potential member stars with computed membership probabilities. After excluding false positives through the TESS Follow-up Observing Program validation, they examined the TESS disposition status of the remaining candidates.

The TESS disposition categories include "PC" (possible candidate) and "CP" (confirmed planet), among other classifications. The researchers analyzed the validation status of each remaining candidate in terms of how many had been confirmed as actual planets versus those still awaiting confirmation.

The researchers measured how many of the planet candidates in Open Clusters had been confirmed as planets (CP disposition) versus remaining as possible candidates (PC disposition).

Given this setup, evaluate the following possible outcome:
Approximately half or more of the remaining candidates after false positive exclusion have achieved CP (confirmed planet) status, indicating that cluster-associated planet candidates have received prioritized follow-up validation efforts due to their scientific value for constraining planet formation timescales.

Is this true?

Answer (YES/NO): NO